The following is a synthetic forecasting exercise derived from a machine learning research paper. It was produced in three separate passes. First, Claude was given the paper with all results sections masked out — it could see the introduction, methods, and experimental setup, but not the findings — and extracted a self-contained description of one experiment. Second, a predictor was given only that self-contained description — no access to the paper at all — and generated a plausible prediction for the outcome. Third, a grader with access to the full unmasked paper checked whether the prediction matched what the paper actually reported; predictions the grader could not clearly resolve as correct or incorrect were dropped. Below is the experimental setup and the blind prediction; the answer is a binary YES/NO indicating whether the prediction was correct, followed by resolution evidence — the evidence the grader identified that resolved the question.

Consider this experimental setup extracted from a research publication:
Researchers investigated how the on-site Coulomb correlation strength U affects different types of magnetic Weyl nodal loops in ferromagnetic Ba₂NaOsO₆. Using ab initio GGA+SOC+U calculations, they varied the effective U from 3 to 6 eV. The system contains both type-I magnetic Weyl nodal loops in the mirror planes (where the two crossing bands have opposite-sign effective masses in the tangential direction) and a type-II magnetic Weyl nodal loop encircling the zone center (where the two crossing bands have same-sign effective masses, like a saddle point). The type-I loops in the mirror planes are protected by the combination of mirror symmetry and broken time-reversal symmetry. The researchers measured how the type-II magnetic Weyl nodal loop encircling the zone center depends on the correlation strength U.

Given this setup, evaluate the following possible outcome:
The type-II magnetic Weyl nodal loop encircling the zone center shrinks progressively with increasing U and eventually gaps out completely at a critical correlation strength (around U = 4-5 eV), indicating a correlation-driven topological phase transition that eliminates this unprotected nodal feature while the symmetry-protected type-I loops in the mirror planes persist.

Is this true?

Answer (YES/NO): NO